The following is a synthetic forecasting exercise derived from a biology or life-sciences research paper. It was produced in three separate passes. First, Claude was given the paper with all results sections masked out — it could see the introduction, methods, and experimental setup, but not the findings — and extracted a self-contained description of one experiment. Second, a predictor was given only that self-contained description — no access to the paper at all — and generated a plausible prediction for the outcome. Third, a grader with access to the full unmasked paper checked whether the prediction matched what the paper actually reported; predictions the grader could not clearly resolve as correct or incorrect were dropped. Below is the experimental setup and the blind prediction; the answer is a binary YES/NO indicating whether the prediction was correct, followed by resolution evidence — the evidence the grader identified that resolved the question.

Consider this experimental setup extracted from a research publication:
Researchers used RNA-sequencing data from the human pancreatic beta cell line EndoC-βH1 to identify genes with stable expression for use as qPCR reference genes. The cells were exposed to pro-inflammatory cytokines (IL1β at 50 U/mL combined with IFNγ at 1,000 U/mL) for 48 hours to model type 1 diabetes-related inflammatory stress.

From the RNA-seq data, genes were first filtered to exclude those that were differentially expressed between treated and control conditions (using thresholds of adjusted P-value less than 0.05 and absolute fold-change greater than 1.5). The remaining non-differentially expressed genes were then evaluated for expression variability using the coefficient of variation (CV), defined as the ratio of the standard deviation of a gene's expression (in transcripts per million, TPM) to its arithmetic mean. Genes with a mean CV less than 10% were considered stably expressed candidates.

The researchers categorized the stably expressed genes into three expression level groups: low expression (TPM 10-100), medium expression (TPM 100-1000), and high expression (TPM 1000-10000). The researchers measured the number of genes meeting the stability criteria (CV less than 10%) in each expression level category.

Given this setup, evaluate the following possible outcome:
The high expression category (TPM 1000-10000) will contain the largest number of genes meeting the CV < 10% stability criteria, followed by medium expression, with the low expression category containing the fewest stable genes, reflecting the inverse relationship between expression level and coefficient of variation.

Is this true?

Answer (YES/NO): NO